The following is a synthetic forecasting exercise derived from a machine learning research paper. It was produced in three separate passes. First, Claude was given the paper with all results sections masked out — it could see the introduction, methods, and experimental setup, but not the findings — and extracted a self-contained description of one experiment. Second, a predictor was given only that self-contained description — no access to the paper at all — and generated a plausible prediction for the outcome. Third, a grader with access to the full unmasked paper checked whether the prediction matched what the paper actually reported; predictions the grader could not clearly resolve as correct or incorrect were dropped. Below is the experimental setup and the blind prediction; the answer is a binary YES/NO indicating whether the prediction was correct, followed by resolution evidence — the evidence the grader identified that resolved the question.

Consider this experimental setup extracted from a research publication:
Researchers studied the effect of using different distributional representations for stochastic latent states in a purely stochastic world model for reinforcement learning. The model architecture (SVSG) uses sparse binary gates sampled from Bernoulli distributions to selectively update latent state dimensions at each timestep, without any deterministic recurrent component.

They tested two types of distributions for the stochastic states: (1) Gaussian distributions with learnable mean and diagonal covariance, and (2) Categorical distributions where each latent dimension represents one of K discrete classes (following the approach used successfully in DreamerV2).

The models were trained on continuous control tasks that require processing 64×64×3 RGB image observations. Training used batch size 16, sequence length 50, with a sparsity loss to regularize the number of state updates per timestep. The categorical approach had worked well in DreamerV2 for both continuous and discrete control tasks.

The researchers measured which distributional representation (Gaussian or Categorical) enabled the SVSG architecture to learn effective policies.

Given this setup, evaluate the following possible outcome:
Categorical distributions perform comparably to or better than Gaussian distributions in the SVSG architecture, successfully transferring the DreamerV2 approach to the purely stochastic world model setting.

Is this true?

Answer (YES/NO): NO